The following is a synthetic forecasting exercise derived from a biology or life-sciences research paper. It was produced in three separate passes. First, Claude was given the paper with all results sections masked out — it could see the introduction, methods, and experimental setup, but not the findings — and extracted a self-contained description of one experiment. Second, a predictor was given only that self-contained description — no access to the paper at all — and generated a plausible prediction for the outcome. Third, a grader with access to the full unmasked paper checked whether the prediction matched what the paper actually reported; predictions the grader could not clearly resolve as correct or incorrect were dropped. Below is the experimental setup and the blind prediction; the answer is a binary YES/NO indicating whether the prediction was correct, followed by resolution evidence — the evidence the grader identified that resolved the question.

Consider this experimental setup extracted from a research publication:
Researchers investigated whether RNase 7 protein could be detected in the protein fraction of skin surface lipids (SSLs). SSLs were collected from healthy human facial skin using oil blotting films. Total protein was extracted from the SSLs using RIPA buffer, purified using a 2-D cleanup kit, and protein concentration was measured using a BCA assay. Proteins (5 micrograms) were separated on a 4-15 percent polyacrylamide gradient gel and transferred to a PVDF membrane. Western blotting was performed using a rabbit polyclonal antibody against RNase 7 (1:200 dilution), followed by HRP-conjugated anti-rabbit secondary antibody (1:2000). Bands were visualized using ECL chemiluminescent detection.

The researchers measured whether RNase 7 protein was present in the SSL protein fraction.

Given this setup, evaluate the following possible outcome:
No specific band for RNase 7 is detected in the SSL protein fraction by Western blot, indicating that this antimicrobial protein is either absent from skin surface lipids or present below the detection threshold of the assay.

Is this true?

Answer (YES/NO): NO